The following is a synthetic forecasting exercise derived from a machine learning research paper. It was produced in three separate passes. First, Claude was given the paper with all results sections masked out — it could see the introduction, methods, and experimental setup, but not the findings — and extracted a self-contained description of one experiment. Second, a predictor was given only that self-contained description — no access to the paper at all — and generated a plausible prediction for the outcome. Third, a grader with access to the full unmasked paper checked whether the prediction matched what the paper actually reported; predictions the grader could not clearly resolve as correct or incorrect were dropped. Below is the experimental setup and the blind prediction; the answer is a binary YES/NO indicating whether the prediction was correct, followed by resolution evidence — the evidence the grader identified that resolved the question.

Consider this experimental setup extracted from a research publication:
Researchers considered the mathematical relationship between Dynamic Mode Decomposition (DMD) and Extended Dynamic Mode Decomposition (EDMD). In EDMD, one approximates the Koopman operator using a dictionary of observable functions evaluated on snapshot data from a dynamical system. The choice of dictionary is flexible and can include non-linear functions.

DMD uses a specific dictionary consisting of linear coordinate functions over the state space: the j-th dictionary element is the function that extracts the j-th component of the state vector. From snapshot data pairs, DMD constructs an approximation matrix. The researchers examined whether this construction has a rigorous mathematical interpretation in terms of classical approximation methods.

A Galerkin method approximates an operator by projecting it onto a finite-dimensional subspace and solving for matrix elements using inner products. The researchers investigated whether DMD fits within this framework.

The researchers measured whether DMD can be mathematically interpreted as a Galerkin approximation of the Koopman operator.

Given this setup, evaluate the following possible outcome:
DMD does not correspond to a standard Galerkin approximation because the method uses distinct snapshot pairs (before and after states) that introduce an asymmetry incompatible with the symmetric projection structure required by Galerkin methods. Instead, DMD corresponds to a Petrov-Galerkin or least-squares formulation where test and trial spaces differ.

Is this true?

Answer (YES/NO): NO